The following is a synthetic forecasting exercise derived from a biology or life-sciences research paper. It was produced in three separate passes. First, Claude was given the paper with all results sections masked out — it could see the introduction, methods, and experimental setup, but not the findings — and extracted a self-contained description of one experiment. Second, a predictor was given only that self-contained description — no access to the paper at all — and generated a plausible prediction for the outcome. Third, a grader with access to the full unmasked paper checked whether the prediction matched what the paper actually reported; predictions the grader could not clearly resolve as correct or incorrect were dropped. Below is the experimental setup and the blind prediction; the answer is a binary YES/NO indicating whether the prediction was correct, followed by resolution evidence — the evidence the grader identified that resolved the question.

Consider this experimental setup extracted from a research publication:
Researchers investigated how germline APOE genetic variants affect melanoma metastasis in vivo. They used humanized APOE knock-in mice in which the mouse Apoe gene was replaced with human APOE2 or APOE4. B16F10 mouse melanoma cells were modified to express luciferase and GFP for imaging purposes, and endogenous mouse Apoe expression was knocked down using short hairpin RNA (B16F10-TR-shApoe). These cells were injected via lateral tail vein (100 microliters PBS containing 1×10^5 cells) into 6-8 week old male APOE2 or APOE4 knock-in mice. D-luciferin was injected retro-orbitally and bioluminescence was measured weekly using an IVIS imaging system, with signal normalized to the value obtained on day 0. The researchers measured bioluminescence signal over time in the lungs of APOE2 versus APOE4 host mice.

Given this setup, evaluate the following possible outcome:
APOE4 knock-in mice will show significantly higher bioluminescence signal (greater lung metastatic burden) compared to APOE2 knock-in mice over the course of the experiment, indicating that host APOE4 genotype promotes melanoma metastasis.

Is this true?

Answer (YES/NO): NO